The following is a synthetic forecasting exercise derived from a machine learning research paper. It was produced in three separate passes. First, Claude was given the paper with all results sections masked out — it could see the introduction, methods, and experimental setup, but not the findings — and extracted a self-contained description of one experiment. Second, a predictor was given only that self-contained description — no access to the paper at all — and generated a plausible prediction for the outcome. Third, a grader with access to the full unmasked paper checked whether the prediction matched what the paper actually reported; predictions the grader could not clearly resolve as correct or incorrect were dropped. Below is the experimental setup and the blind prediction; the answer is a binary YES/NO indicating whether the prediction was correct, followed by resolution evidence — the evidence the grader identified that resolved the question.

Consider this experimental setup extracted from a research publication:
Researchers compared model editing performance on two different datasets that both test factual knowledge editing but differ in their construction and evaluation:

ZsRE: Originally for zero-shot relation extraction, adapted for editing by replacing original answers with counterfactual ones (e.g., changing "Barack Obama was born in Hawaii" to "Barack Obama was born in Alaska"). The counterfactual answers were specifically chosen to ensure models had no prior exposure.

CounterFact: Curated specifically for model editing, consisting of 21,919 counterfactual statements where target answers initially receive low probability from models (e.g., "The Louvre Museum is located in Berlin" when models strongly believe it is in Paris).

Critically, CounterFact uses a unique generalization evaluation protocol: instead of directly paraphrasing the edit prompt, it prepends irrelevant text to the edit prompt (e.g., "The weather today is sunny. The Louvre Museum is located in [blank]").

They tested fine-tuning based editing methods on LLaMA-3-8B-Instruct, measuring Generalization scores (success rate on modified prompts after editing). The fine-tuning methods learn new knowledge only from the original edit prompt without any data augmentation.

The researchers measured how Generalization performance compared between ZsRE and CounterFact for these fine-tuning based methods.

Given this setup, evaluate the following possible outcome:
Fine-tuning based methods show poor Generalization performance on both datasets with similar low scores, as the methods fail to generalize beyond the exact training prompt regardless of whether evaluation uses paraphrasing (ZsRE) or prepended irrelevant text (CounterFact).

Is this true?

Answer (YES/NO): NO